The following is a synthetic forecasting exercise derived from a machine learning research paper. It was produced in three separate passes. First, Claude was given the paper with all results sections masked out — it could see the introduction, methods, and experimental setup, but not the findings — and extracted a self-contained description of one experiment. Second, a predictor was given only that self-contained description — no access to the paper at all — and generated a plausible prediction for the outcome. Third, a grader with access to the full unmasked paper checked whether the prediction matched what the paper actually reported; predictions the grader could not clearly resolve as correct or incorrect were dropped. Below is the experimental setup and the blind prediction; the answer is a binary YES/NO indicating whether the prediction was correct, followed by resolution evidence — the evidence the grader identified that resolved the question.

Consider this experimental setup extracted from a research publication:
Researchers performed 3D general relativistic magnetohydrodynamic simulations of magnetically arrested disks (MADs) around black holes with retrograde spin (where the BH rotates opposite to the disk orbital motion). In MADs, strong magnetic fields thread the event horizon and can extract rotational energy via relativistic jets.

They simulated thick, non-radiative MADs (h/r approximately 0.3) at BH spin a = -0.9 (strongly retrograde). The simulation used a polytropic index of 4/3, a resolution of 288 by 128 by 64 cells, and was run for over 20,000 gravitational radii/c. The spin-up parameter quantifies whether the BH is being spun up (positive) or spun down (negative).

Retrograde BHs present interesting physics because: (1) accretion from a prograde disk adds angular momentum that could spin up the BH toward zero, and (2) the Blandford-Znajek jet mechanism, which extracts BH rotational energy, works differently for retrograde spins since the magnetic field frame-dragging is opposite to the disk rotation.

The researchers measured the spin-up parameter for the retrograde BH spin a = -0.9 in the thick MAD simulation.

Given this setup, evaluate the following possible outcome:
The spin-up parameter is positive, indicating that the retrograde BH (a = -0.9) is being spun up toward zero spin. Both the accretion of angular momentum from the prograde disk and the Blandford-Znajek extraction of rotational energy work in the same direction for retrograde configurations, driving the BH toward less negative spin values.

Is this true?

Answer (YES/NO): YES